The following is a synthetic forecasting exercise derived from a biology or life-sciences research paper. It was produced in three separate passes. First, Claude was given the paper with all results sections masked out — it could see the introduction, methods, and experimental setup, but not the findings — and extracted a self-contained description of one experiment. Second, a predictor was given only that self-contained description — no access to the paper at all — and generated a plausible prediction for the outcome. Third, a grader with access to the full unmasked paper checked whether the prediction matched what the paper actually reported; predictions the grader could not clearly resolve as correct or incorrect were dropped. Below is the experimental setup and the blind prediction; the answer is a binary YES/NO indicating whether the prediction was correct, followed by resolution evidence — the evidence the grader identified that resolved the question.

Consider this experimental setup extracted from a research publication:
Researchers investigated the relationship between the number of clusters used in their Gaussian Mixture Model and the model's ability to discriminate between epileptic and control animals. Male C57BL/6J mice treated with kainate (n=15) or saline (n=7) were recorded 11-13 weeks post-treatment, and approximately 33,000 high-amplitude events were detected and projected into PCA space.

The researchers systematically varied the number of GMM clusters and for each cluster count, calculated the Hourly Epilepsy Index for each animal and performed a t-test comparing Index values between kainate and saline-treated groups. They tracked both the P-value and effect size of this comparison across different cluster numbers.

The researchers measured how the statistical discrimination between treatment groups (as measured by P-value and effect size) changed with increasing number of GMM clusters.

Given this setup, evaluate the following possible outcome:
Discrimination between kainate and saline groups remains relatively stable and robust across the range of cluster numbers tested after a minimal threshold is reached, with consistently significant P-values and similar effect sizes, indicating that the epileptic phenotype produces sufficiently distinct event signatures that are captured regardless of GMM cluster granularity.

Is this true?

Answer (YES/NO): NO